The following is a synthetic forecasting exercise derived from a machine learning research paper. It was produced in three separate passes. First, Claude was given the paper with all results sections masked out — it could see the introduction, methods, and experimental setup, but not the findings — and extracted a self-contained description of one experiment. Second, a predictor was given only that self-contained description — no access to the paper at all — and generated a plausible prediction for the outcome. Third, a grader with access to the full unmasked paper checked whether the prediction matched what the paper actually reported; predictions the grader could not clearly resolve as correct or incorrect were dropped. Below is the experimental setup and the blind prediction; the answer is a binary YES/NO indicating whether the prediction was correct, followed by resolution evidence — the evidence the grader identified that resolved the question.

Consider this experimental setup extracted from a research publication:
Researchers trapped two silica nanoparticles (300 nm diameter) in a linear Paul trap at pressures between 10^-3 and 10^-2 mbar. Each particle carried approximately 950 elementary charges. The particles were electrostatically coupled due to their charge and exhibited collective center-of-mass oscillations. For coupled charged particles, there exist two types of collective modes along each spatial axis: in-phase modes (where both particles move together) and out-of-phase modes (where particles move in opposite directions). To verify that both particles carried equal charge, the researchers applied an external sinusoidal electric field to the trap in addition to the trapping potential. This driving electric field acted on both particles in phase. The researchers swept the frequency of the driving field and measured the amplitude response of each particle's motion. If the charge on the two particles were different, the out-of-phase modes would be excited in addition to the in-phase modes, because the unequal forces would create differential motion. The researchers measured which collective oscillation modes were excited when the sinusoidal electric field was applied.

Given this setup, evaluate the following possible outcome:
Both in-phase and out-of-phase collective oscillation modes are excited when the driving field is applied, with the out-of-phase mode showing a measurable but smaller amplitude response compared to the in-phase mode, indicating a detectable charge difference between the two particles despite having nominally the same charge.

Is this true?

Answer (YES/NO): NO